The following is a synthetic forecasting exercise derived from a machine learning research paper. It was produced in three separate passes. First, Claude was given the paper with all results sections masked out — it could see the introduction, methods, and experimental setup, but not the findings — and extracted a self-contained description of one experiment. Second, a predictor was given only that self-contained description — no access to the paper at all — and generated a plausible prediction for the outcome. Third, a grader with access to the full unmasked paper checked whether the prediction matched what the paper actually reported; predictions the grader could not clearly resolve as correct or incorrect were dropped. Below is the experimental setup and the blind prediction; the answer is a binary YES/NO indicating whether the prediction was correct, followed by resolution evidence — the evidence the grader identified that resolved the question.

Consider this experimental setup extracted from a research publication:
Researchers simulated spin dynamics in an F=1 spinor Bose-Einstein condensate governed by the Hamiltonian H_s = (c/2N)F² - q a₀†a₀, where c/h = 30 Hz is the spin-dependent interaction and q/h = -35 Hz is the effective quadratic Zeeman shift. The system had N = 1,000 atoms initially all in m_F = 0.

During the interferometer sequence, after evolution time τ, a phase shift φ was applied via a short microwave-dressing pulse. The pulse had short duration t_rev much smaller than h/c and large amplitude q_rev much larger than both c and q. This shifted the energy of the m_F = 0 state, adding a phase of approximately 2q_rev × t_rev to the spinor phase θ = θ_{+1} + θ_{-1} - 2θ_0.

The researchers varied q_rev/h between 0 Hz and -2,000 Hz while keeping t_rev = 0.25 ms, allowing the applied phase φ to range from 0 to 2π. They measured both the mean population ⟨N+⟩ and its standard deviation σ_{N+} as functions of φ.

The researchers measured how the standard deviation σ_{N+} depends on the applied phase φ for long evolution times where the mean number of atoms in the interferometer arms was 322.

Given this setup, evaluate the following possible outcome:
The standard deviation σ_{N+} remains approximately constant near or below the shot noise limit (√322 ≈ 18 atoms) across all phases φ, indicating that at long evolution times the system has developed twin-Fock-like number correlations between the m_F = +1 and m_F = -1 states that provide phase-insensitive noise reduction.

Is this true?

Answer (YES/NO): NO